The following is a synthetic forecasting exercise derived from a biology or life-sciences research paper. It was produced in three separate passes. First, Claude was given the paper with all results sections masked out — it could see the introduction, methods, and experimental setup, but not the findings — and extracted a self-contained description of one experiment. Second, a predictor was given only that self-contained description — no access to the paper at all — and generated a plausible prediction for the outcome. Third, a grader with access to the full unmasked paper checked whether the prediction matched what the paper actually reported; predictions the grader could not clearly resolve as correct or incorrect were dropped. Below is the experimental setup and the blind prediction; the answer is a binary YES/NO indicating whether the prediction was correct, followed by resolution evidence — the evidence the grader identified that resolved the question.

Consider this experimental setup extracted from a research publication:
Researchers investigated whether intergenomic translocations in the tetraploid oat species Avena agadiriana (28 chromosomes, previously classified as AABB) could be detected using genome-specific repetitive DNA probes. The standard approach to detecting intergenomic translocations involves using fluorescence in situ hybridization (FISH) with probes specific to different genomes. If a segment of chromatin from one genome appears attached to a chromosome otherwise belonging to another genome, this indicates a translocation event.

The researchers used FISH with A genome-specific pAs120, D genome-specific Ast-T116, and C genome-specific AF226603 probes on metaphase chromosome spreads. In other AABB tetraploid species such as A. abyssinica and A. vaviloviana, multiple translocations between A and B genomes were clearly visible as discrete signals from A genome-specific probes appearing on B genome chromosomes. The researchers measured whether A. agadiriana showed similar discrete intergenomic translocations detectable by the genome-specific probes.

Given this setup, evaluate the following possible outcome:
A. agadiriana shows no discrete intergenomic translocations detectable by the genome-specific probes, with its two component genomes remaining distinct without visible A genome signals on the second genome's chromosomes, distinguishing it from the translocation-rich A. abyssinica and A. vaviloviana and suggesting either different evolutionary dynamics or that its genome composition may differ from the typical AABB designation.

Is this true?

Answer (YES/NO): NO